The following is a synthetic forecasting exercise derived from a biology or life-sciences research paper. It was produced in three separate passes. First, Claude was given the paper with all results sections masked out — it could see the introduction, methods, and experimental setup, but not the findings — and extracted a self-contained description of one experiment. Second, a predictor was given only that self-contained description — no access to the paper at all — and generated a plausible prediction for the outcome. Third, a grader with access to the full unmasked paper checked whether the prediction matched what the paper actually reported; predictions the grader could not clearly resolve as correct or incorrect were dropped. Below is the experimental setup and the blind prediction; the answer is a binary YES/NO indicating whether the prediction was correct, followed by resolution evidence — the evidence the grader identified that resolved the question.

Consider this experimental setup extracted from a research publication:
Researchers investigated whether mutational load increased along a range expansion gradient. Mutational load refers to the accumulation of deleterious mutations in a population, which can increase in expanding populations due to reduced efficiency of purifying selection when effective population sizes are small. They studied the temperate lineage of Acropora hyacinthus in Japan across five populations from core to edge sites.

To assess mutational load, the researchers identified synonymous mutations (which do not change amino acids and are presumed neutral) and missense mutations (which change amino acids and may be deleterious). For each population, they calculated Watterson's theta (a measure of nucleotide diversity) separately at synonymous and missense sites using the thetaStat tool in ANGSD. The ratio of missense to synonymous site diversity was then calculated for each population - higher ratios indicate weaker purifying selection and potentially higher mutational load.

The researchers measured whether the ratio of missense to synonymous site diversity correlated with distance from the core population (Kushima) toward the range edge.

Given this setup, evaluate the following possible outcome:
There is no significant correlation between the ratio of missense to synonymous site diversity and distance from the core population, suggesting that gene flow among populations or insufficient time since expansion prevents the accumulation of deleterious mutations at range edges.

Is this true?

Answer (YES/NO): NO